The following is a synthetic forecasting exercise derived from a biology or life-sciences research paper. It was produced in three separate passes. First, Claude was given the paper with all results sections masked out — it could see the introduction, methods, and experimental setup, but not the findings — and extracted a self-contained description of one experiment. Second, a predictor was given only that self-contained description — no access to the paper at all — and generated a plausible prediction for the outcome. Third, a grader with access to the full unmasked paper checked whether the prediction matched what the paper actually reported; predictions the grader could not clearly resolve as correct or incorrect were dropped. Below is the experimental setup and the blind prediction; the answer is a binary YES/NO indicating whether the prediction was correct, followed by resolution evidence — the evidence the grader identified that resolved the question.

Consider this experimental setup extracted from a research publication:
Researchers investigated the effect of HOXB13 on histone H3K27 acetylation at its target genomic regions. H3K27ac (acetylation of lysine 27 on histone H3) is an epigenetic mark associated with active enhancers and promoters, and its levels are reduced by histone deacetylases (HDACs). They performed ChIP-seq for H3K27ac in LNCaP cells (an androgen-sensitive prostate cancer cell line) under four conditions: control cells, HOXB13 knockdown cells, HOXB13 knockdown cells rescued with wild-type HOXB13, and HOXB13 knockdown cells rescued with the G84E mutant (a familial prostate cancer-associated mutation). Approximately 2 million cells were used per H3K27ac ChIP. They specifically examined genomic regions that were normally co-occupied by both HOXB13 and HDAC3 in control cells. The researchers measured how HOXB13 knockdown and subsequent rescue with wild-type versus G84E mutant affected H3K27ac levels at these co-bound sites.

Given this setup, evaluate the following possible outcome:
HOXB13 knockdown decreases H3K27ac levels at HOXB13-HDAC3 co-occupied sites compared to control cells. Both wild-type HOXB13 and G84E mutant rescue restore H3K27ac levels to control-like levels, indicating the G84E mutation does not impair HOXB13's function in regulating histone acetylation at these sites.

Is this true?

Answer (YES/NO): NO